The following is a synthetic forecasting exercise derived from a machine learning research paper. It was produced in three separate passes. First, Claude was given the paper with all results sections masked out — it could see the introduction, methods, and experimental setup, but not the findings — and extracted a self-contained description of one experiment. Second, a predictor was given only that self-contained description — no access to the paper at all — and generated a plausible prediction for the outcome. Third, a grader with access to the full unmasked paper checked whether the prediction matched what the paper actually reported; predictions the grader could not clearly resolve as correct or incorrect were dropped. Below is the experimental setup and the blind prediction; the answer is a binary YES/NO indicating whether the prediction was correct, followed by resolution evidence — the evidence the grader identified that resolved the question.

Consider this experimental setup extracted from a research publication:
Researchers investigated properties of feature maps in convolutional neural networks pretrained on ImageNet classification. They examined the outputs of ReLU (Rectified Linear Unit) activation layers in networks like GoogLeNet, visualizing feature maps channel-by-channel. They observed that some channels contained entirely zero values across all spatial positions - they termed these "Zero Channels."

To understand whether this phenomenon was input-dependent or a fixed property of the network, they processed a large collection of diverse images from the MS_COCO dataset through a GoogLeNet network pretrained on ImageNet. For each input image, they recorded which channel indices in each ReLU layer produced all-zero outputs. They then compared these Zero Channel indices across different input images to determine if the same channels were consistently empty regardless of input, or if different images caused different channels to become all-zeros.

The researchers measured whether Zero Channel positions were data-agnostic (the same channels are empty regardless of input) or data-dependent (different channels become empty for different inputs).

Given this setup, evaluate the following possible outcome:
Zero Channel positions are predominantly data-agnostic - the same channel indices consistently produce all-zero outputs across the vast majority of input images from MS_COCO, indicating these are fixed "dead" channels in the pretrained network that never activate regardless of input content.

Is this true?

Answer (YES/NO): YES